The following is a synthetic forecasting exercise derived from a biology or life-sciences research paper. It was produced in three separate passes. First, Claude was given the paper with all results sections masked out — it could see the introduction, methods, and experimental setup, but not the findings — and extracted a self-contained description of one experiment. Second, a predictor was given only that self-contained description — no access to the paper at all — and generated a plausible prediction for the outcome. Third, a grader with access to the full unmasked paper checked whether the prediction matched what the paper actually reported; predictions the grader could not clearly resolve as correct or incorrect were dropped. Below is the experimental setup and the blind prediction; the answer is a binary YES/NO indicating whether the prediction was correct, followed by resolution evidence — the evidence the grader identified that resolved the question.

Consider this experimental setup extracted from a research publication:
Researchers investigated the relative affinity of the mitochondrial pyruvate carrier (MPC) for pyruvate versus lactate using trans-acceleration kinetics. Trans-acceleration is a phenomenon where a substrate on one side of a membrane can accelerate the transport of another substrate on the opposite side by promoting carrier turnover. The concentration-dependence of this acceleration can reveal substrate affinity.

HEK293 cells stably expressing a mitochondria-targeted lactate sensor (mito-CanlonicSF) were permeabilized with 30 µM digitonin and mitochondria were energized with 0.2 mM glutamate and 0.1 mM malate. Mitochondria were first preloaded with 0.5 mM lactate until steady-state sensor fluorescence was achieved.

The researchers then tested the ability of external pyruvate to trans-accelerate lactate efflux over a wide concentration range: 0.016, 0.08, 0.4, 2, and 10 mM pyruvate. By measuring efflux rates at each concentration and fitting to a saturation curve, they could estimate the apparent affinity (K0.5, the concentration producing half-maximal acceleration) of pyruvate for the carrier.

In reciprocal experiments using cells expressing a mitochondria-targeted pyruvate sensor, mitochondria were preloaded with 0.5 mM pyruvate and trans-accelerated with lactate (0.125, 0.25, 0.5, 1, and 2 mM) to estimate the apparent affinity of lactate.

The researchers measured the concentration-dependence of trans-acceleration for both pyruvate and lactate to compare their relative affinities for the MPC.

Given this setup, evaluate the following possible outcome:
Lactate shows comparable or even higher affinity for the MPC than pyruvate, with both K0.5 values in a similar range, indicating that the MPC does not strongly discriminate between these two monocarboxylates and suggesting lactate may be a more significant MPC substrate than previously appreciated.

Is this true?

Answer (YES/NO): NO